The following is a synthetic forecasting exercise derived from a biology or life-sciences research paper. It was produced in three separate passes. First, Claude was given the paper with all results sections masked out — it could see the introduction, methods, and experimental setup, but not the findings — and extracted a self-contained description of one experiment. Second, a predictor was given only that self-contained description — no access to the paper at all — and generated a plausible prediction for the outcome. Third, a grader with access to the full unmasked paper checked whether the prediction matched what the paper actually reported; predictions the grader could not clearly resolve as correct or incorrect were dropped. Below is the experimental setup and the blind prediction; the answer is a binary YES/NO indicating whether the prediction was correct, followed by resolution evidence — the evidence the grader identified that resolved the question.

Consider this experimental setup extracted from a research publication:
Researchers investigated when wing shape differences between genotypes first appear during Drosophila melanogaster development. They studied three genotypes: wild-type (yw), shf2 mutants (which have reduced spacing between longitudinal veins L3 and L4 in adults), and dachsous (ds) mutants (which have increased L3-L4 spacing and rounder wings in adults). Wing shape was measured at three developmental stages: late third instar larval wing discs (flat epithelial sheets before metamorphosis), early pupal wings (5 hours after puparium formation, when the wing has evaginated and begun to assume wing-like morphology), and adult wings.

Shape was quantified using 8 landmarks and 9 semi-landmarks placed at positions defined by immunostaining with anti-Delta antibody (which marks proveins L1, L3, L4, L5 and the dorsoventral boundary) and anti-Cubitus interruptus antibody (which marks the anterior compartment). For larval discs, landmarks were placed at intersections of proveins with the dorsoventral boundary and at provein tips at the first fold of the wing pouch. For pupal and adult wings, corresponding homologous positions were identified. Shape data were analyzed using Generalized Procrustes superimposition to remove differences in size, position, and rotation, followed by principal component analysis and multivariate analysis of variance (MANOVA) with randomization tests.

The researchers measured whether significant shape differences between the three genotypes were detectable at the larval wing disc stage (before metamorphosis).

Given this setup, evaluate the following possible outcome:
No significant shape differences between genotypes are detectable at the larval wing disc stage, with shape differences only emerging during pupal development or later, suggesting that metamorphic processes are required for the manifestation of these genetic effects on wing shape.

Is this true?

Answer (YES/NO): NO